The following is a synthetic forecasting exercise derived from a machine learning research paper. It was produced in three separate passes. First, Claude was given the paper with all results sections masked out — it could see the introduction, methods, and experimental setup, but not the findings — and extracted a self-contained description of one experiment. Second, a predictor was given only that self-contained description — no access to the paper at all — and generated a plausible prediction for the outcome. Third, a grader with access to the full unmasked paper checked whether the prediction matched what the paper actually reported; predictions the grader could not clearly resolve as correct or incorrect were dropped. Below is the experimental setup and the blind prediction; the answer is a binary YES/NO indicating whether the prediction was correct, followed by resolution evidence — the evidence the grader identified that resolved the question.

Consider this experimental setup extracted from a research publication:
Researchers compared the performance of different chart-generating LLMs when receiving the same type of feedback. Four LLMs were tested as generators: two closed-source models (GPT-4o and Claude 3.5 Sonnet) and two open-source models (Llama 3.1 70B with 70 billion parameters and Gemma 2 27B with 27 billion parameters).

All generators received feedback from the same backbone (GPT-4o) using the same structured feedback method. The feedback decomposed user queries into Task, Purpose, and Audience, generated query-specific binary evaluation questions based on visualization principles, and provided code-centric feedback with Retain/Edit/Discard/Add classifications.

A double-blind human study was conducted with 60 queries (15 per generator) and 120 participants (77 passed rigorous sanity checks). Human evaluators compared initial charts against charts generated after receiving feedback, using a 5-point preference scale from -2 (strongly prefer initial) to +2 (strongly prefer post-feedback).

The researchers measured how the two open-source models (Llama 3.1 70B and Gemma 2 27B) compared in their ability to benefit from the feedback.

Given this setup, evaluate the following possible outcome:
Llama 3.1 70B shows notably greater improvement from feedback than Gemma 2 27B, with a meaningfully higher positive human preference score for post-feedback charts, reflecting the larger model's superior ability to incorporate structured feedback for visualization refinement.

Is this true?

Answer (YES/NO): YES